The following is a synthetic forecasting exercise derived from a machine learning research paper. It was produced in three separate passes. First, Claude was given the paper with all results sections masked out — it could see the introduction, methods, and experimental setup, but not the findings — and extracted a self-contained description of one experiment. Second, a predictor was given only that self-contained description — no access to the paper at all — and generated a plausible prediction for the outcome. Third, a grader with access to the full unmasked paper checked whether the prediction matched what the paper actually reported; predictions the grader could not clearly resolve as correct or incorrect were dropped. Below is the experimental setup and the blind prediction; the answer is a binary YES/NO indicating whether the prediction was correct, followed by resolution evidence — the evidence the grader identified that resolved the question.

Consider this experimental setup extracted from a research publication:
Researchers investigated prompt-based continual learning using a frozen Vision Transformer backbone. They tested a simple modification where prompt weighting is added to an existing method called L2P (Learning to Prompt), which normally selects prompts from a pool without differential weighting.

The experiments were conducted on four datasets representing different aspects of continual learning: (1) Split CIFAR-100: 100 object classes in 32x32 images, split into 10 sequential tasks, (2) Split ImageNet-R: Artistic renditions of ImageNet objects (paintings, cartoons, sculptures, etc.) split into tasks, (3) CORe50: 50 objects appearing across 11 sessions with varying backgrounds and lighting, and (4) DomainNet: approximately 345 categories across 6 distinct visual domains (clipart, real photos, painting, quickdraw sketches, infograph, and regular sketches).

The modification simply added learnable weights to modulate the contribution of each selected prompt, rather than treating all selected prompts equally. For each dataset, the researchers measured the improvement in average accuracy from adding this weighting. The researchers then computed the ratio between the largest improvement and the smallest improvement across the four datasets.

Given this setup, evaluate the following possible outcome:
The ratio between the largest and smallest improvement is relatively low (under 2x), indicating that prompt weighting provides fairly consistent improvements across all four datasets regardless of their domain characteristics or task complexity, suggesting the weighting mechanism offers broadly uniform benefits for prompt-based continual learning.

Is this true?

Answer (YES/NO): NO